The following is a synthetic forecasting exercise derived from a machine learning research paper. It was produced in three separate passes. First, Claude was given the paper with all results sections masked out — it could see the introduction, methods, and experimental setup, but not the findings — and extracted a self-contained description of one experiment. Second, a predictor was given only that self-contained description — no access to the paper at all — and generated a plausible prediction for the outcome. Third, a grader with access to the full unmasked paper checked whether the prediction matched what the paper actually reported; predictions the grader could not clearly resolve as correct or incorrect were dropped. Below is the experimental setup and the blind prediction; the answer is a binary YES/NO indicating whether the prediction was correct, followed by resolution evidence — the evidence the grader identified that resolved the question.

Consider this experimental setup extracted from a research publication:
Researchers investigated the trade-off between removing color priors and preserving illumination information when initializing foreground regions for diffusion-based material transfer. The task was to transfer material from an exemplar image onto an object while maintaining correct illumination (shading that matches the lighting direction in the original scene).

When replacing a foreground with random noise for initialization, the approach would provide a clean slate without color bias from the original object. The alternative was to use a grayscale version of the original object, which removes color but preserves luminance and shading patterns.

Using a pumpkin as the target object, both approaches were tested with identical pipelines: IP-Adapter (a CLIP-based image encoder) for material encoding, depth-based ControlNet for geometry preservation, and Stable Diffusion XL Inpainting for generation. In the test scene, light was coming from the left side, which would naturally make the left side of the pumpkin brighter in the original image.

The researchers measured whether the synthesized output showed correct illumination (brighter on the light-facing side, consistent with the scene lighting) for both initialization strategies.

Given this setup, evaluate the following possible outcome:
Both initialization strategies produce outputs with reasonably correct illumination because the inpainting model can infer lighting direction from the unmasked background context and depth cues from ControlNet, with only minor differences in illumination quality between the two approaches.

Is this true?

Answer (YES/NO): NO